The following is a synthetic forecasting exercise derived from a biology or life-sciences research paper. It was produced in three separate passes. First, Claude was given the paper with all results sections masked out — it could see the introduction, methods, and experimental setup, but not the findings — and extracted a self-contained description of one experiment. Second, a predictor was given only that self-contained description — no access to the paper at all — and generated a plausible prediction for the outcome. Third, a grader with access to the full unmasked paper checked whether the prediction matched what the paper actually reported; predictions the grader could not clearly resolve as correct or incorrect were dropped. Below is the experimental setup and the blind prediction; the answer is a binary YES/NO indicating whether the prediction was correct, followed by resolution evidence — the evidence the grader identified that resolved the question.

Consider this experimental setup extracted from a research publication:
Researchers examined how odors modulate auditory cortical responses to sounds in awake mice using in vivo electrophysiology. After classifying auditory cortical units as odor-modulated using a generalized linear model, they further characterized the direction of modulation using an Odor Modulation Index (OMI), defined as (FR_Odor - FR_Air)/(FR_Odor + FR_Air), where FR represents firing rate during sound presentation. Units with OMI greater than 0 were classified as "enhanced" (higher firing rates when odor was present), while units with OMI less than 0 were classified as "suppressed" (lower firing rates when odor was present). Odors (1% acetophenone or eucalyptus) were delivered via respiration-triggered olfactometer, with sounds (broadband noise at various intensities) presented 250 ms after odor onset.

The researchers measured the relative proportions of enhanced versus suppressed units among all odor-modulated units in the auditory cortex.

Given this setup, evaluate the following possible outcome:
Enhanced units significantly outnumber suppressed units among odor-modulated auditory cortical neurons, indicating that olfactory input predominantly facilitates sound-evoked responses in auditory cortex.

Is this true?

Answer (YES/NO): NO